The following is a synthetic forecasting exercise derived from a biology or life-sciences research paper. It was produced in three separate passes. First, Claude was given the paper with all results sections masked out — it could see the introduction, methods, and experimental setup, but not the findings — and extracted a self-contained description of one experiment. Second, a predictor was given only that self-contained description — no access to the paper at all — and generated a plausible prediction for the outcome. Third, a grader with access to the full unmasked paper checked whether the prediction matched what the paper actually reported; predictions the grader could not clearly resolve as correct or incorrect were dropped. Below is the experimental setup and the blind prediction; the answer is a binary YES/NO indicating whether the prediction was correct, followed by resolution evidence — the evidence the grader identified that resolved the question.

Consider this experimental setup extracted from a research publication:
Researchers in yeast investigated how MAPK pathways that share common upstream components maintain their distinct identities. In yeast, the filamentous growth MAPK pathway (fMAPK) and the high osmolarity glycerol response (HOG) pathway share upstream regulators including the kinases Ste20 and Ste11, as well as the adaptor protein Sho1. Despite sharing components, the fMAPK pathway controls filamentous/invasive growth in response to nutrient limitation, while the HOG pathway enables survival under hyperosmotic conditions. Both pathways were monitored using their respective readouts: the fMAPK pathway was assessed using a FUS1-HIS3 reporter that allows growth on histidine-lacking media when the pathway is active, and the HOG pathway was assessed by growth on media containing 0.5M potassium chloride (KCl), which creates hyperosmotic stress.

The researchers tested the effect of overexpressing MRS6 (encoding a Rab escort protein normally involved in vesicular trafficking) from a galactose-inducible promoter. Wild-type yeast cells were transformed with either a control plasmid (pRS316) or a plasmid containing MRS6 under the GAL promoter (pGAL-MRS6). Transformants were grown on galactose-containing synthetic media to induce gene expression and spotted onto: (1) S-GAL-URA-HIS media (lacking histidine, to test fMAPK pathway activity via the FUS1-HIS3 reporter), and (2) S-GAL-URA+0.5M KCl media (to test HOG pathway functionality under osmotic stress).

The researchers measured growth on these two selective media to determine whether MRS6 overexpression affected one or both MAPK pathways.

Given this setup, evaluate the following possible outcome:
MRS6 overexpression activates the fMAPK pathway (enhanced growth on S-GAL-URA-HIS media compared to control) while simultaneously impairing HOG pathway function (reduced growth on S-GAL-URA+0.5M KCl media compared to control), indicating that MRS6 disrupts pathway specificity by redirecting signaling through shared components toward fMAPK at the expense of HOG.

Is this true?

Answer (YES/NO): YES